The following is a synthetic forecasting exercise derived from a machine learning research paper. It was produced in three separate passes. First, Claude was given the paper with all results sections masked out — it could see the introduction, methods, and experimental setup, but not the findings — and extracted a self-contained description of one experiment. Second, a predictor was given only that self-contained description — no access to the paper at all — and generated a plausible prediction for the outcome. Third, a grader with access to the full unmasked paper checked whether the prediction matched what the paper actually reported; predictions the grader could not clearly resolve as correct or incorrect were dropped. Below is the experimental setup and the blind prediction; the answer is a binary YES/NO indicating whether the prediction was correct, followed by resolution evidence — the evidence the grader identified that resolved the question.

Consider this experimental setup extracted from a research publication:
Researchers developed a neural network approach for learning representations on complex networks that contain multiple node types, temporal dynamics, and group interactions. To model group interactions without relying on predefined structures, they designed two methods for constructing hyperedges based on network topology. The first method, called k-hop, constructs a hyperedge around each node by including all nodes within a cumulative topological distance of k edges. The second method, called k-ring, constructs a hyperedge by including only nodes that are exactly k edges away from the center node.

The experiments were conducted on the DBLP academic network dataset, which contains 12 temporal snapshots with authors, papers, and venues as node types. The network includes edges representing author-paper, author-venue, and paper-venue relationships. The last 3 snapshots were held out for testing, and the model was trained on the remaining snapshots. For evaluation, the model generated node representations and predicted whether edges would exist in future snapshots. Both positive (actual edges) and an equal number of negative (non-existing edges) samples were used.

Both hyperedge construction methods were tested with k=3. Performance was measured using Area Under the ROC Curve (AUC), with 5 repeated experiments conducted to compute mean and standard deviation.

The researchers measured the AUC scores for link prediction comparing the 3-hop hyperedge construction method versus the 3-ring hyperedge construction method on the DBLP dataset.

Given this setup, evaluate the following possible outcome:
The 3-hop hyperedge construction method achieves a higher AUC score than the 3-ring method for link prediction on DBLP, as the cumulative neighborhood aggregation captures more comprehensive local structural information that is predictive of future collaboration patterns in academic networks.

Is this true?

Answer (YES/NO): NO